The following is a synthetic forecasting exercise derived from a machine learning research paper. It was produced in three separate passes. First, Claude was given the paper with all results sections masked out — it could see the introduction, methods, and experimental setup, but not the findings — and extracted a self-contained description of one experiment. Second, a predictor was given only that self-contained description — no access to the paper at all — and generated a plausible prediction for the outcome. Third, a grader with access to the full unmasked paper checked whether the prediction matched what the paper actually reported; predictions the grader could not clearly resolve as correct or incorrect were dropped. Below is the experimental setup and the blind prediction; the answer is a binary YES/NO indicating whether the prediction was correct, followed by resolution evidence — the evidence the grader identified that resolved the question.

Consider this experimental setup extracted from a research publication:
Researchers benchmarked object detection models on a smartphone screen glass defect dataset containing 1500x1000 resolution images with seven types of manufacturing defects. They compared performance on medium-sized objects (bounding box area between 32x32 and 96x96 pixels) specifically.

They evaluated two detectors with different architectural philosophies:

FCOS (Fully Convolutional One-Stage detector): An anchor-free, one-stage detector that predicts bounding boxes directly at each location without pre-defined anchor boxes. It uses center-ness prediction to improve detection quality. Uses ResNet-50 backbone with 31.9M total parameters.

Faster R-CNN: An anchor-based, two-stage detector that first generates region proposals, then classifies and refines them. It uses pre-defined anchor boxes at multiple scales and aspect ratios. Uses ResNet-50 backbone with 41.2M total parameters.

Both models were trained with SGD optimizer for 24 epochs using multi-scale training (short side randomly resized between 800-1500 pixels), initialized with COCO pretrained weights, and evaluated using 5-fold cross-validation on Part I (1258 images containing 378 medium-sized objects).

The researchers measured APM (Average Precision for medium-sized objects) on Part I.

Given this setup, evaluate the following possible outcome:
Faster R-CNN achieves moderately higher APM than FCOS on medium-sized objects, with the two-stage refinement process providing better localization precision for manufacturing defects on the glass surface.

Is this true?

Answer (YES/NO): NO